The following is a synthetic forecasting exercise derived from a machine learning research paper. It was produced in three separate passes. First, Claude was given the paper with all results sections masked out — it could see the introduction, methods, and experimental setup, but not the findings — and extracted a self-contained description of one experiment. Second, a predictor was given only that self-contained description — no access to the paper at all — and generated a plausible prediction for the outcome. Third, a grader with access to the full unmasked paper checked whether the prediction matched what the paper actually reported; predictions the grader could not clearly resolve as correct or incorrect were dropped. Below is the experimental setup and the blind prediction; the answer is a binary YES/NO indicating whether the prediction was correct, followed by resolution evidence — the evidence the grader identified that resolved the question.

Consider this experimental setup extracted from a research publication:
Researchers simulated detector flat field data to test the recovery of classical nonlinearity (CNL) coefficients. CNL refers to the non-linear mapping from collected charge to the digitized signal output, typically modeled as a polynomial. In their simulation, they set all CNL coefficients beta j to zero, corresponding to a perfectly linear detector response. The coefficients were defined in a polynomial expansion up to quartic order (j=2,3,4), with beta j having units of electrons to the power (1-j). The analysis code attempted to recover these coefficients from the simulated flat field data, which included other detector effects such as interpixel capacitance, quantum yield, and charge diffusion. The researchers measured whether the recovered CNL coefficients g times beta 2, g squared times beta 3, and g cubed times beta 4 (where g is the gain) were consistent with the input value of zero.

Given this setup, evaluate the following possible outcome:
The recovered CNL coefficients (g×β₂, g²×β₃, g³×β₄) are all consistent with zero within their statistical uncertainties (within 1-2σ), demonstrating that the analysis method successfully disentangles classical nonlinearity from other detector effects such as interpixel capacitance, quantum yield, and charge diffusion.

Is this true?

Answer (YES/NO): YES